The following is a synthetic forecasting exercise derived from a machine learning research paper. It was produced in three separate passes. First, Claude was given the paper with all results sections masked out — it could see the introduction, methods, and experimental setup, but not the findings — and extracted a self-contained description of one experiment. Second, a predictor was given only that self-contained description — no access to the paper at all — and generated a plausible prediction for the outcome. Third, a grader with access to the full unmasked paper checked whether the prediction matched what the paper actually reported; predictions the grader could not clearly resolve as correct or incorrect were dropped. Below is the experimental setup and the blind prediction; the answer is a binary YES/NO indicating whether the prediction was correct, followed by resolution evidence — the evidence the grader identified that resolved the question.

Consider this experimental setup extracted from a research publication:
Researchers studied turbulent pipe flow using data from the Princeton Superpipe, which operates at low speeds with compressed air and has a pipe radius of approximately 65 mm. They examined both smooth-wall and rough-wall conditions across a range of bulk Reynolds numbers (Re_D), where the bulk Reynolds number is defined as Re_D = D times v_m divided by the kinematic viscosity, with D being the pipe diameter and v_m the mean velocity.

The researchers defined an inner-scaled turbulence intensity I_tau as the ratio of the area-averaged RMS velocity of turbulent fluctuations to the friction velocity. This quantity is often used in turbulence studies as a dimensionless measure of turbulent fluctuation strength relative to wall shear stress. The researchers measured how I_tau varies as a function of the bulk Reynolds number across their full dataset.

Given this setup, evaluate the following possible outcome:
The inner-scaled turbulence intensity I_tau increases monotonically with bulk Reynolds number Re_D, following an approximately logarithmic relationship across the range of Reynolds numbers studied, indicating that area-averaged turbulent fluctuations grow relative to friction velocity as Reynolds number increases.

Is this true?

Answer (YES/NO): NO